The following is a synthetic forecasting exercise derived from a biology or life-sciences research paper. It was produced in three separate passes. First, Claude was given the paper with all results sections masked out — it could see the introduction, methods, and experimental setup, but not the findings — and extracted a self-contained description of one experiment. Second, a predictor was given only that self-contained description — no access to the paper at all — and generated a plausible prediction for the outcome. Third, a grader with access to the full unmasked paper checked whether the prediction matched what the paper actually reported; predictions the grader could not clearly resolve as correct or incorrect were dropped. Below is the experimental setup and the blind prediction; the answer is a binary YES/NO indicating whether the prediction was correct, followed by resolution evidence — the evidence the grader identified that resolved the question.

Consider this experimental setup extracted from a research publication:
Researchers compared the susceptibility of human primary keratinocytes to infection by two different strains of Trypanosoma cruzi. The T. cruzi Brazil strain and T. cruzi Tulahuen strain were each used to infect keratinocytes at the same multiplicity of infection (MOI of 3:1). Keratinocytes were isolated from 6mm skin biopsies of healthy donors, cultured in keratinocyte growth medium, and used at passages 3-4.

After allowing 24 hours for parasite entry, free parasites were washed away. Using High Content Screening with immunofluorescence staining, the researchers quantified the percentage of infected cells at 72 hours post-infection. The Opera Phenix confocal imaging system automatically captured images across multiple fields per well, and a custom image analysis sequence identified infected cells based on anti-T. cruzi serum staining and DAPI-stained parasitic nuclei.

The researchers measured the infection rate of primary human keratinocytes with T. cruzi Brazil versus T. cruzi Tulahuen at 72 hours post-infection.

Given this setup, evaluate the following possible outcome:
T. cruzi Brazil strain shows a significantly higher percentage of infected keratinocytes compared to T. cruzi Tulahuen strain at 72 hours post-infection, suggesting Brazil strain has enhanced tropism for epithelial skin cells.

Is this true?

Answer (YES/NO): YES